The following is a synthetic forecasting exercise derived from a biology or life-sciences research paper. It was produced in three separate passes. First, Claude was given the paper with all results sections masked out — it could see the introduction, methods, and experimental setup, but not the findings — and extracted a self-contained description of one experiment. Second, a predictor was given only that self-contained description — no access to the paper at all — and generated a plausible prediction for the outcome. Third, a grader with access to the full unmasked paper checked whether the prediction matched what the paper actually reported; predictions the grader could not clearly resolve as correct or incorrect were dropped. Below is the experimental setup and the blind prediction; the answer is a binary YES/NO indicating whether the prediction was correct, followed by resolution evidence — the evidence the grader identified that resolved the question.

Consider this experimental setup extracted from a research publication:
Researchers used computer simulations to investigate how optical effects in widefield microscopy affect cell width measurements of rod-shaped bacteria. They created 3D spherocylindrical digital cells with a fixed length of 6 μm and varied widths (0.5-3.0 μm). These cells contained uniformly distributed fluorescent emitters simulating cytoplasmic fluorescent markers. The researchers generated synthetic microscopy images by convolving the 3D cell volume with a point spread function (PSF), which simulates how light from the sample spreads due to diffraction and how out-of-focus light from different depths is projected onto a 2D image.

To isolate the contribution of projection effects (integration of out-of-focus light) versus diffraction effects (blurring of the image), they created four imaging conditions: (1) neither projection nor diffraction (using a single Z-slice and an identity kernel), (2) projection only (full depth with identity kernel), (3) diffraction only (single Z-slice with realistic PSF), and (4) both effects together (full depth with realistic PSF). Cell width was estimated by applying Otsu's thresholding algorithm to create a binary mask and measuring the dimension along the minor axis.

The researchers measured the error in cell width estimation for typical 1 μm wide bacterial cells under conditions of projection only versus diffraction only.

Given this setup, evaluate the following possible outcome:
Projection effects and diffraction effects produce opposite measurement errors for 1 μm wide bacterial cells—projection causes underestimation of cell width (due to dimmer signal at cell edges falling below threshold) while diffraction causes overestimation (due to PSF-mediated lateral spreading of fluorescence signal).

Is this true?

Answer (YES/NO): YES